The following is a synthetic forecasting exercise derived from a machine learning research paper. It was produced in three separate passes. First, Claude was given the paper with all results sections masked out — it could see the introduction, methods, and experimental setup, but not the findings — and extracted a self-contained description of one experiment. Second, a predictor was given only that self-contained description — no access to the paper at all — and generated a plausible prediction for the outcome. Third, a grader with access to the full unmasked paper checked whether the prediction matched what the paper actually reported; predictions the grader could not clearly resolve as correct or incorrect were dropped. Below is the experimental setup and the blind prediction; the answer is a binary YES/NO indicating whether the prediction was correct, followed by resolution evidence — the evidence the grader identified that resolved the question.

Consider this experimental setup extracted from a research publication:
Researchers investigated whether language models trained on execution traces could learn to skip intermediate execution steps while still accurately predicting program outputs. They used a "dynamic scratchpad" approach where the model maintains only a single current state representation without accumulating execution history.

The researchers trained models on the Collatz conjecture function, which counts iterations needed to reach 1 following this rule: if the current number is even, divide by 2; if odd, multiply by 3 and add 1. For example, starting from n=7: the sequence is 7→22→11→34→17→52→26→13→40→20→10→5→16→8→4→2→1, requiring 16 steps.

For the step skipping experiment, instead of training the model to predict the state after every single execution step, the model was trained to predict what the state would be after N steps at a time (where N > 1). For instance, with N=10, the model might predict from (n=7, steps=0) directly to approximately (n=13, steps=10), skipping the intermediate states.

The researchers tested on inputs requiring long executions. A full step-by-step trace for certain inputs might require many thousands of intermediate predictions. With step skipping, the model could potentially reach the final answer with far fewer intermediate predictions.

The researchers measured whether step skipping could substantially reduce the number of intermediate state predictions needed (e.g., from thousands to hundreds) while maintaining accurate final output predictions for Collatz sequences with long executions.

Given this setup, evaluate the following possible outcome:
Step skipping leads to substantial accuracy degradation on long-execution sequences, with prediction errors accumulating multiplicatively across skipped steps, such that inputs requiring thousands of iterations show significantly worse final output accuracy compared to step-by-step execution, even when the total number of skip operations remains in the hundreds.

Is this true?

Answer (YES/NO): NO